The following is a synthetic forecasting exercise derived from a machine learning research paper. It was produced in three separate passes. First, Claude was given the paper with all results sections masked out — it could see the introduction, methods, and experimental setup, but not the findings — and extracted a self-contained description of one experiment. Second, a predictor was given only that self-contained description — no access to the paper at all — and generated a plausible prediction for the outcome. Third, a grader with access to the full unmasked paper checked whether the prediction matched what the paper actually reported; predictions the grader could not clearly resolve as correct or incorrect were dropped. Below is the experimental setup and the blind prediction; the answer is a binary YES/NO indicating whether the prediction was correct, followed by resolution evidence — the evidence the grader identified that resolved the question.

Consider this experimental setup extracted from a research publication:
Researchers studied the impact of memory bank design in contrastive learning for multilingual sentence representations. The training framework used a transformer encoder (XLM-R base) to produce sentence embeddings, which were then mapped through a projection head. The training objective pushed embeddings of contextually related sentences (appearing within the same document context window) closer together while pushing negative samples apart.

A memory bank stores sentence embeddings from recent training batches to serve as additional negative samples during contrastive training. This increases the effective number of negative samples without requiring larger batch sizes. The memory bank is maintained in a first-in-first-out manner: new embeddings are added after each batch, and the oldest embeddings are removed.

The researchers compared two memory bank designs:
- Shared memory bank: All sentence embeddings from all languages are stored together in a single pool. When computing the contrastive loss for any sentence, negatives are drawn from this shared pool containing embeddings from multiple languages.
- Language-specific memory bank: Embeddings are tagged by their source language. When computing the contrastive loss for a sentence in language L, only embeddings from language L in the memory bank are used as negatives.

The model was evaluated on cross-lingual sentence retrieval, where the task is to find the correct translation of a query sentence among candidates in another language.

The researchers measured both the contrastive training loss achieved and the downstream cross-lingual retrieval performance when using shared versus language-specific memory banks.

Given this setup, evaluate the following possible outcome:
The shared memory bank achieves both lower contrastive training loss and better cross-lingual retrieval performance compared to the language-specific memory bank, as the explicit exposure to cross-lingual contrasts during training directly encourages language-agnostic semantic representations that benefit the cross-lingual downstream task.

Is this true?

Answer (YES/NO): NO